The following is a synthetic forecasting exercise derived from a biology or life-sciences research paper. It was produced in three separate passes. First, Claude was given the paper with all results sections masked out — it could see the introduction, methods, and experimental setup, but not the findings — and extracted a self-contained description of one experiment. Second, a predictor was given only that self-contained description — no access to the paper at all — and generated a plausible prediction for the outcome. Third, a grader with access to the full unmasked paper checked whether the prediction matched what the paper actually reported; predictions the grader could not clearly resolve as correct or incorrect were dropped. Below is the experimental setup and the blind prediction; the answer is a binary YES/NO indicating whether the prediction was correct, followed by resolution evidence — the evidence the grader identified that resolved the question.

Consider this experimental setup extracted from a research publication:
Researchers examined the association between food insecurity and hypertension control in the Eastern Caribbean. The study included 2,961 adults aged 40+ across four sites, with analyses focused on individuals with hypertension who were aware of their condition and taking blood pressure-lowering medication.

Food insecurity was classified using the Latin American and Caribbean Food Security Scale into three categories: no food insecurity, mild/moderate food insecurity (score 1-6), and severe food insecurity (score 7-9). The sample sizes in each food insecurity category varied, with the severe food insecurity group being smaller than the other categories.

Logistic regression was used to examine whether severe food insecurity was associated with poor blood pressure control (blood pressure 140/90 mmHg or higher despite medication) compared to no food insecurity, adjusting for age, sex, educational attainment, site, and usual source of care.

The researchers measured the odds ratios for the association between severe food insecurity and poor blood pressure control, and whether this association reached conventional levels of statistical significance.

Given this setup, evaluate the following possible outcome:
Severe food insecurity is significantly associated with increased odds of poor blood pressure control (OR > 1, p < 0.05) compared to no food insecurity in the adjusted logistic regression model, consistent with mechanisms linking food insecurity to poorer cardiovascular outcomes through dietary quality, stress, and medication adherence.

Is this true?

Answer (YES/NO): NO